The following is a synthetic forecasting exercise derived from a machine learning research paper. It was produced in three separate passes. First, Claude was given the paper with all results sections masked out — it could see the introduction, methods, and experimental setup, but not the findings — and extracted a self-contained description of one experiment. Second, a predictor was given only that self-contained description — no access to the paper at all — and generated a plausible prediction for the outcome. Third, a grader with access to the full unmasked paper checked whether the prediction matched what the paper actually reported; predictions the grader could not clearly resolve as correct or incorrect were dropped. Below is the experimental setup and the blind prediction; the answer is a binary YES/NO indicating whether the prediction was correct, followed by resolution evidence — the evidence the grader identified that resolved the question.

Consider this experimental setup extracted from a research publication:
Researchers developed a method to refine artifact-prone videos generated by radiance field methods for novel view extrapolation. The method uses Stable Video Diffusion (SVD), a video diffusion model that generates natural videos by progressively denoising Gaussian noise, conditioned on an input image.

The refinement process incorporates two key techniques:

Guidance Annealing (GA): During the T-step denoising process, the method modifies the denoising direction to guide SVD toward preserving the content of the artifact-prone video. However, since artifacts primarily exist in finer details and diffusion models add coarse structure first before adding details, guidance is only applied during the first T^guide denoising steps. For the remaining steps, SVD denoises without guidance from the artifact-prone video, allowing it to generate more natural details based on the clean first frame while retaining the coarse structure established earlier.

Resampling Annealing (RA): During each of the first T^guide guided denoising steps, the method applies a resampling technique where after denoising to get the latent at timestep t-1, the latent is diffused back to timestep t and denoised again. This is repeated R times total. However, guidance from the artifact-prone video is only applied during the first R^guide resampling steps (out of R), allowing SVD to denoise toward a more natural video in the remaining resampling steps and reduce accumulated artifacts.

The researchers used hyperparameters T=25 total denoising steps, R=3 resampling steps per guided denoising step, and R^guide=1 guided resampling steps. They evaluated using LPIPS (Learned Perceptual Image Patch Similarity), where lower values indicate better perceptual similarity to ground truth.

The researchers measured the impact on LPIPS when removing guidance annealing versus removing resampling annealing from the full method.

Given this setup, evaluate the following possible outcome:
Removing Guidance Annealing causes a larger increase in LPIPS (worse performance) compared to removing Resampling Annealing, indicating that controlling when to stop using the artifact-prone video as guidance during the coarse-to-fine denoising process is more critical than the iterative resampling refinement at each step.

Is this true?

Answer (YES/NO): YES